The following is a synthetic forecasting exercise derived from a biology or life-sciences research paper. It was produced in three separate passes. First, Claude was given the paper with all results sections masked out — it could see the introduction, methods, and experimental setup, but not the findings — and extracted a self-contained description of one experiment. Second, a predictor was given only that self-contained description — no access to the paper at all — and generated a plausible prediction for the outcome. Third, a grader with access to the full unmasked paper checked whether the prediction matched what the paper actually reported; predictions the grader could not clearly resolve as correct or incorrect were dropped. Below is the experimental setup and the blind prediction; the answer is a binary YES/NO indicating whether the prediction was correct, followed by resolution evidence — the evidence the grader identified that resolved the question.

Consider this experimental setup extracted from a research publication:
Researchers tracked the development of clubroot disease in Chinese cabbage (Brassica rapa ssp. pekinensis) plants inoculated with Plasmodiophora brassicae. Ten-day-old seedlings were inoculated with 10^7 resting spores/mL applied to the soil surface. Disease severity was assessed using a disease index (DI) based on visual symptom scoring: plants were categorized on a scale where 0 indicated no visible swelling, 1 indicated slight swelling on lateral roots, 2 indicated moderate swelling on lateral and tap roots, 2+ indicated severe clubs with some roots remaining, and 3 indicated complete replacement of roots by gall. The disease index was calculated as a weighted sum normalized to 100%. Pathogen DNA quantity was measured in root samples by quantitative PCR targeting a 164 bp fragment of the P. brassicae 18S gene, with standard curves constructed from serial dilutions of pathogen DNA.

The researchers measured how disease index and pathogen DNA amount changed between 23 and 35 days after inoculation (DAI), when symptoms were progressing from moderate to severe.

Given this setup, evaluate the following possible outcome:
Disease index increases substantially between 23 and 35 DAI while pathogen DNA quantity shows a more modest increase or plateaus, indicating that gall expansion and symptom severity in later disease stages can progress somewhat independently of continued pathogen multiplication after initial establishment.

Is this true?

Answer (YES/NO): YES